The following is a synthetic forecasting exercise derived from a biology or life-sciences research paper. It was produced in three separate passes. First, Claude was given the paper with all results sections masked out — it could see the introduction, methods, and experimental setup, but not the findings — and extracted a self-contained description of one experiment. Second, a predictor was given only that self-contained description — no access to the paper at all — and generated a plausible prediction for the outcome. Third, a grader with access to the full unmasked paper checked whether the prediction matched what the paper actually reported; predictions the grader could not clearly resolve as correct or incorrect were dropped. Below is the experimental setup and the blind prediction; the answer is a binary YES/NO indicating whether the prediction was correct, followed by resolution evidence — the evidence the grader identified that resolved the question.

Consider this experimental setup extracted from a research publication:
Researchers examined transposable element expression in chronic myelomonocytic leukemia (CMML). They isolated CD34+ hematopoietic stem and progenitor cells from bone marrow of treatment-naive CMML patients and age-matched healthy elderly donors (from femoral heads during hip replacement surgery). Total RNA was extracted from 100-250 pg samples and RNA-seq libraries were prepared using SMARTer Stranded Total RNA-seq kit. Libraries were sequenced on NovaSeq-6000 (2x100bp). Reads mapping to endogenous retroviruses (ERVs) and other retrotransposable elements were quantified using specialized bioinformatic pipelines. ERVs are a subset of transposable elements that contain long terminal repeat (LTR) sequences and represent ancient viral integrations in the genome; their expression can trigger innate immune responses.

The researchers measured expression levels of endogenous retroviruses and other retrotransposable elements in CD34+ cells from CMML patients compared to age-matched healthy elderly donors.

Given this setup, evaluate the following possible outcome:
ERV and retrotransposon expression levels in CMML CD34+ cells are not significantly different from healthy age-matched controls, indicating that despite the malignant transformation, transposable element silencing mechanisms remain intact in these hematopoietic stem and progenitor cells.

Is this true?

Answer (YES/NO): NO